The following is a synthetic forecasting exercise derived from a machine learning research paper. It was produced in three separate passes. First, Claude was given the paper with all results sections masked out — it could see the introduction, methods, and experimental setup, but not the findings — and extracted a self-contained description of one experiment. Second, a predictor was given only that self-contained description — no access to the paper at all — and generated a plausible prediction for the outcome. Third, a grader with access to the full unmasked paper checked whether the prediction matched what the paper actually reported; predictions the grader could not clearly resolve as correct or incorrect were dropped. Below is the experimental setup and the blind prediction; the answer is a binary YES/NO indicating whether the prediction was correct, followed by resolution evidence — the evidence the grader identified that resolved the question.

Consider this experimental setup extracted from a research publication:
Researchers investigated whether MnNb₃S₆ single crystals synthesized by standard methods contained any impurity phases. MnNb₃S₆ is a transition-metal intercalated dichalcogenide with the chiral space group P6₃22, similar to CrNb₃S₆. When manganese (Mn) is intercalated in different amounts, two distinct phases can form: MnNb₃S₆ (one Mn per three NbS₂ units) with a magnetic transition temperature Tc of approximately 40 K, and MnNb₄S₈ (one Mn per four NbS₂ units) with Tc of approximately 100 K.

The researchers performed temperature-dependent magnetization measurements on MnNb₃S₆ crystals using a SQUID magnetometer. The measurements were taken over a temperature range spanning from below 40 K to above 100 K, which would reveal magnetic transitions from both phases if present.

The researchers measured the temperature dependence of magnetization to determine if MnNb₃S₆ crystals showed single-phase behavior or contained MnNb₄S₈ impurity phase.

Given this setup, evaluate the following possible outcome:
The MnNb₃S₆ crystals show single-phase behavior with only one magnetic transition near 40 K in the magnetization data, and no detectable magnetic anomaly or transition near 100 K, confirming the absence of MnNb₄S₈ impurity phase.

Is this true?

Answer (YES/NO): NO